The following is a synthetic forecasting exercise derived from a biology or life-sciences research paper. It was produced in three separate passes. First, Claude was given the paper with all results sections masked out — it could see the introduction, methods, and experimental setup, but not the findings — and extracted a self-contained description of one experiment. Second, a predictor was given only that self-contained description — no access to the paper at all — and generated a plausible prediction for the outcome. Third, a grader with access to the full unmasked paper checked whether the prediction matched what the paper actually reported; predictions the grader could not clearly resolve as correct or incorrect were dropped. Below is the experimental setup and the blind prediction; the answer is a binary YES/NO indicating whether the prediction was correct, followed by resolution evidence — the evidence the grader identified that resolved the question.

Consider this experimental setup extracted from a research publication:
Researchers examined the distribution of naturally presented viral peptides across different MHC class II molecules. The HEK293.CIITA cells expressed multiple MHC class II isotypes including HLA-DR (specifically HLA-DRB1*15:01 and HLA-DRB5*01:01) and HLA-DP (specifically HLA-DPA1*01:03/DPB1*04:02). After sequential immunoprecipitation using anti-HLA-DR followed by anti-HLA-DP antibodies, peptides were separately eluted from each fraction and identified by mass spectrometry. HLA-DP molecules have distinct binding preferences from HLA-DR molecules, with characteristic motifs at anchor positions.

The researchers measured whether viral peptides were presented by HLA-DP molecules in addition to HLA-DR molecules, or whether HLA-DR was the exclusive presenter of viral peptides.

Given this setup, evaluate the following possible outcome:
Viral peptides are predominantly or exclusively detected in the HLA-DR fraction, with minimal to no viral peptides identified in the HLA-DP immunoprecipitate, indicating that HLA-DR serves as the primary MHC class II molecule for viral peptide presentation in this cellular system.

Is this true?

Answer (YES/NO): NO